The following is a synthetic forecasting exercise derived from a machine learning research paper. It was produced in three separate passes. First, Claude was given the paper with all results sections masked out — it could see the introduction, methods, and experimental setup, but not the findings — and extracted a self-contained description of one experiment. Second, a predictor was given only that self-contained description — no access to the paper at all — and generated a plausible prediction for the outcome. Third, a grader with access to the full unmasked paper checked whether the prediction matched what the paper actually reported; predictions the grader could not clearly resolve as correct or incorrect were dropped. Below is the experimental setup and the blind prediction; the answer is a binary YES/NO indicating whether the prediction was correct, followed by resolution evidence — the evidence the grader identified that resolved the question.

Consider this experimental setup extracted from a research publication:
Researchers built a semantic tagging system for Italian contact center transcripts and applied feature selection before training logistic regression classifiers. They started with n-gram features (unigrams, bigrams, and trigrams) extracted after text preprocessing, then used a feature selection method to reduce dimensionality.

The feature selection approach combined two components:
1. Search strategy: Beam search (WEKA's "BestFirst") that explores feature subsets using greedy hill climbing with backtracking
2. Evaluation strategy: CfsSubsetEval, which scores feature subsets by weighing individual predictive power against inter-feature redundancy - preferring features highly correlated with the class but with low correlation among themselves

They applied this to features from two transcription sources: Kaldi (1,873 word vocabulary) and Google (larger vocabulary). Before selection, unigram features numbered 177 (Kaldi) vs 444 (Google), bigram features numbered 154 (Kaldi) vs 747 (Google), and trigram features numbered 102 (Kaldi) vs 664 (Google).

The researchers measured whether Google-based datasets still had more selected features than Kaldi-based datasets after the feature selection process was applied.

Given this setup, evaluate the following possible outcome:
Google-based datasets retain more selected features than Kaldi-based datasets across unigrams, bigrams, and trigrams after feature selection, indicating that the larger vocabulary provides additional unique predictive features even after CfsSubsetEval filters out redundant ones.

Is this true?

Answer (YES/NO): YES